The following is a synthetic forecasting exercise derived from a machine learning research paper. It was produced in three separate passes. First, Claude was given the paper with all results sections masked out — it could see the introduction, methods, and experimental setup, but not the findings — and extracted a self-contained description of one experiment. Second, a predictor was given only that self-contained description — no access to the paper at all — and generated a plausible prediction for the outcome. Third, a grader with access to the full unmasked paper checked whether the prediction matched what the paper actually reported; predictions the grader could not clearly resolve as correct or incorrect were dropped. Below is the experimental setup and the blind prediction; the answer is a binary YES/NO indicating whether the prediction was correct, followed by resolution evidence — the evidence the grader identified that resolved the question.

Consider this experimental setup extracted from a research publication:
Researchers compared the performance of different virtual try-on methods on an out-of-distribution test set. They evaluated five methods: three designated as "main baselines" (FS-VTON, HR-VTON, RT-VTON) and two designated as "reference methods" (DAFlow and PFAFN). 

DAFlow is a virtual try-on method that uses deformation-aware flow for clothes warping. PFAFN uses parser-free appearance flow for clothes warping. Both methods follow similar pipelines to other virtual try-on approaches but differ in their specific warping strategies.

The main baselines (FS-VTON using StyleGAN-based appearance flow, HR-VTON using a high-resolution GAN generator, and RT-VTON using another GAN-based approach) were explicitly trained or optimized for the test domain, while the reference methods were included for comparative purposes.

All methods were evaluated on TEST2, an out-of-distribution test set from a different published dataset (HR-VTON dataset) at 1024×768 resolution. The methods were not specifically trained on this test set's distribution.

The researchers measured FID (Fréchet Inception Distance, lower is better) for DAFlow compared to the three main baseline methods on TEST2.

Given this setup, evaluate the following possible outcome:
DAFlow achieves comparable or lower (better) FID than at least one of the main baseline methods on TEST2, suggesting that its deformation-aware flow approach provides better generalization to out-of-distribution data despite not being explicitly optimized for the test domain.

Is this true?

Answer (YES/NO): NO